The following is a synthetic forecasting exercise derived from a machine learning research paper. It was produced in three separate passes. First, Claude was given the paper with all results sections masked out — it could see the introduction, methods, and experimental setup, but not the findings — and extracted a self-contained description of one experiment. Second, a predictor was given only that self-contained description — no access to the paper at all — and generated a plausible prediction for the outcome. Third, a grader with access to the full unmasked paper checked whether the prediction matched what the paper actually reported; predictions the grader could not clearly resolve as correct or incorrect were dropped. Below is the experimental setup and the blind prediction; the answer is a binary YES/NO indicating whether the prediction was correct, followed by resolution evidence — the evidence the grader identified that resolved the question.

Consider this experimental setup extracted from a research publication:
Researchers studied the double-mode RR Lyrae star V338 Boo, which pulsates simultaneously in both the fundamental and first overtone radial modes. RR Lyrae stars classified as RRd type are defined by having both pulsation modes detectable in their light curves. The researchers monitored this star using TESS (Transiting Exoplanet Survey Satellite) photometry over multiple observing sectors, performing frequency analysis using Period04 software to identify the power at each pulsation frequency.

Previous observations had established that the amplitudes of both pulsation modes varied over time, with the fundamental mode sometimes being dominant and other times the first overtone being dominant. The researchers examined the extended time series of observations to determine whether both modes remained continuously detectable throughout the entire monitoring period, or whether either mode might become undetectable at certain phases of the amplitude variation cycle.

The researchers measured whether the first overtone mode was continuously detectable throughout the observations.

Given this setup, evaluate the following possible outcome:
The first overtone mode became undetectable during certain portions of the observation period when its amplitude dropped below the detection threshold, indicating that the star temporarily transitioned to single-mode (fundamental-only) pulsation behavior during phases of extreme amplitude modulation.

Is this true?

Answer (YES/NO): YES